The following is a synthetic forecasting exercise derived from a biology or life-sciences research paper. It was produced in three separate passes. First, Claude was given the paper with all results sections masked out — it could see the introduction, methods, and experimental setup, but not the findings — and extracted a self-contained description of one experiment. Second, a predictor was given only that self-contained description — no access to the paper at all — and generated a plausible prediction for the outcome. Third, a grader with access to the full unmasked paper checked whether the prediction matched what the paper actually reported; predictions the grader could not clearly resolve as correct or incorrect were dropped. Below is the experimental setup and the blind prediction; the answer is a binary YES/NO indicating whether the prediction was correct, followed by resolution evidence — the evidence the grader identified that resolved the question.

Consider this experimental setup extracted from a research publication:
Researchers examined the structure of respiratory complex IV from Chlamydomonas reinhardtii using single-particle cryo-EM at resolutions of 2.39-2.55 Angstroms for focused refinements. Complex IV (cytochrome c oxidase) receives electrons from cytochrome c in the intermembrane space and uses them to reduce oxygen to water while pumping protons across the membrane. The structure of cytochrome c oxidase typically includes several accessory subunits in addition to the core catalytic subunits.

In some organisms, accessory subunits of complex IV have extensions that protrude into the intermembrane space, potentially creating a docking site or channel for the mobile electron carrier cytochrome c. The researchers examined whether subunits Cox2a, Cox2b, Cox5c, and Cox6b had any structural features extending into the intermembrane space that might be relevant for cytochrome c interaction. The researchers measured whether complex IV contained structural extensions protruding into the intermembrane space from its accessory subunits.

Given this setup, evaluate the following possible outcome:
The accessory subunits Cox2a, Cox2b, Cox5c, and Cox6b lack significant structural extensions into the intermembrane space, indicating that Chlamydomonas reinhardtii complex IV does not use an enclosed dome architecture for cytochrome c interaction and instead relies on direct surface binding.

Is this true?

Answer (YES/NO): NO